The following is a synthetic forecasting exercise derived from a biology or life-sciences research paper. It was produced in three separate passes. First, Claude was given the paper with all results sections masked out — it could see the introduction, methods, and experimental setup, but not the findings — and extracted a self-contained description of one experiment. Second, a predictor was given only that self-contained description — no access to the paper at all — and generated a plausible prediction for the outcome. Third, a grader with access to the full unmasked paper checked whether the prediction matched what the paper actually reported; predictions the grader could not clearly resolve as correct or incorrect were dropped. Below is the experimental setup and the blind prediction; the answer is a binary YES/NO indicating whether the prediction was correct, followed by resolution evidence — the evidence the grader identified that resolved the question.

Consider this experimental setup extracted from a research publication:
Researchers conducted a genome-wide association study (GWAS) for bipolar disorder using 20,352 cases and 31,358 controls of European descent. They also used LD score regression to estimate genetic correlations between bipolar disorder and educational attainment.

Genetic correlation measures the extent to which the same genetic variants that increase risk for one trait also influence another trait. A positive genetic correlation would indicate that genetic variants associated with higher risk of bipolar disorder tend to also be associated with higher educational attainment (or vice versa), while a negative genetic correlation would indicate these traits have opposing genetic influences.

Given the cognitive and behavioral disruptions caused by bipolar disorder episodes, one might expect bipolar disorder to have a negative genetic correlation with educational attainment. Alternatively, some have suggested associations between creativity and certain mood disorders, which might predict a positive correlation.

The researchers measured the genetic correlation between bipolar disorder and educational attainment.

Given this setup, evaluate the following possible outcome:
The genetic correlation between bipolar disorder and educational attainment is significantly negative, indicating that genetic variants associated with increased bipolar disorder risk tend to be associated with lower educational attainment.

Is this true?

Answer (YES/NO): NO